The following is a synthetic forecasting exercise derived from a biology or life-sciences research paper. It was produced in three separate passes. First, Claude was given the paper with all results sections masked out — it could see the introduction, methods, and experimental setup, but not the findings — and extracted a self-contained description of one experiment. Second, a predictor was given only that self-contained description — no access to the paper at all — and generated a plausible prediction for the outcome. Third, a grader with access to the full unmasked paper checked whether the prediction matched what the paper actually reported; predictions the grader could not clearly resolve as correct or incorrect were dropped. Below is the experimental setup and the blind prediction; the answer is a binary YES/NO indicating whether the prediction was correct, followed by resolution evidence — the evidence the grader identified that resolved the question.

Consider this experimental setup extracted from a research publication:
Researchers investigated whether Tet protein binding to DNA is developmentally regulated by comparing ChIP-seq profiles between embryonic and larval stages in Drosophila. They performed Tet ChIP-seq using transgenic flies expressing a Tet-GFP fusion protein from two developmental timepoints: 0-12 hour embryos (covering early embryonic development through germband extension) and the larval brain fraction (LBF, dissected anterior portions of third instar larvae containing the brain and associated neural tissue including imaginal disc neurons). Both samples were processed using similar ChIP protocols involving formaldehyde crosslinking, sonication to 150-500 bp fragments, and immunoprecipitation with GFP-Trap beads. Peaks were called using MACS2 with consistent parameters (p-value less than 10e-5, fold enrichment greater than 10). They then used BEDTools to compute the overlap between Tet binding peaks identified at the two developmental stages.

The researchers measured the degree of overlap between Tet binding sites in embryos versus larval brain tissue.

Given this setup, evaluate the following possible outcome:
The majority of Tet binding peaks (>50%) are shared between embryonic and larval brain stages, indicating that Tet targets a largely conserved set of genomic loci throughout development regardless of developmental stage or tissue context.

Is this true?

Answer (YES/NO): NO